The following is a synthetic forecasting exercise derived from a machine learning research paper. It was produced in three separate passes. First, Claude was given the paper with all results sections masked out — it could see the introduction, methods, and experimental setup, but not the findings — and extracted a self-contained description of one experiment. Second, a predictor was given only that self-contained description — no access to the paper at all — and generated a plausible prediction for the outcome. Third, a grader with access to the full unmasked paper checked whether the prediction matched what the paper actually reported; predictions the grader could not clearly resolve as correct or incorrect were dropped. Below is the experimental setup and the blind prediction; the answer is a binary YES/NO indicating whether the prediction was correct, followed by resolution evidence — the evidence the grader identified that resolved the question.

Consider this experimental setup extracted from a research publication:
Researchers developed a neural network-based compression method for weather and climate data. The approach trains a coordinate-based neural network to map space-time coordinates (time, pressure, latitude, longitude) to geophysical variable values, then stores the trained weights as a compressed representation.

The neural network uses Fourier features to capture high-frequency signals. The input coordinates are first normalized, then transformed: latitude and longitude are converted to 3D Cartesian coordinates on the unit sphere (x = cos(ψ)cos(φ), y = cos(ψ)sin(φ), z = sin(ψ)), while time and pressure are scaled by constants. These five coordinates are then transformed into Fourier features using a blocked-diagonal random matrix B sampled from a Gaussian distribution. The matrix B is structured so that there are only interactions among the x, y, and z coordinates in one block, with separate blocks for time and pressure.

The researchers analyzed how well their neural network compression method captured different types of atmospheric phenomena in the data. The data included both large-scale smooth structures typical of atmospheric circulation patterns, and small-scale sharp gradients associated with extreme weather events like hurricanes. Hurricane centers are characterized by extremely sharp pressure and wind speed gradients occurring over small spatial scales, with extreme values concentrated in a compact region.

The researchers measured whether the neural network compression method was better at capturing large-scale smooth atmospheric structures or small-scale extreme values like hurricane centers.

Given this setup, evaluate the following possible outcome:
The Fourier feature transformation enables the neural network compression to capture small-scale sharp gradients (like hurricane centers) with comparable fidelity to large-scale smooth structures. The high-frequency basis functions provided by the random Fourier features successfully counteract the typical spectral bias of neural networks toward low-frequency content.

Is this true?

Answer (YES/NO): NO